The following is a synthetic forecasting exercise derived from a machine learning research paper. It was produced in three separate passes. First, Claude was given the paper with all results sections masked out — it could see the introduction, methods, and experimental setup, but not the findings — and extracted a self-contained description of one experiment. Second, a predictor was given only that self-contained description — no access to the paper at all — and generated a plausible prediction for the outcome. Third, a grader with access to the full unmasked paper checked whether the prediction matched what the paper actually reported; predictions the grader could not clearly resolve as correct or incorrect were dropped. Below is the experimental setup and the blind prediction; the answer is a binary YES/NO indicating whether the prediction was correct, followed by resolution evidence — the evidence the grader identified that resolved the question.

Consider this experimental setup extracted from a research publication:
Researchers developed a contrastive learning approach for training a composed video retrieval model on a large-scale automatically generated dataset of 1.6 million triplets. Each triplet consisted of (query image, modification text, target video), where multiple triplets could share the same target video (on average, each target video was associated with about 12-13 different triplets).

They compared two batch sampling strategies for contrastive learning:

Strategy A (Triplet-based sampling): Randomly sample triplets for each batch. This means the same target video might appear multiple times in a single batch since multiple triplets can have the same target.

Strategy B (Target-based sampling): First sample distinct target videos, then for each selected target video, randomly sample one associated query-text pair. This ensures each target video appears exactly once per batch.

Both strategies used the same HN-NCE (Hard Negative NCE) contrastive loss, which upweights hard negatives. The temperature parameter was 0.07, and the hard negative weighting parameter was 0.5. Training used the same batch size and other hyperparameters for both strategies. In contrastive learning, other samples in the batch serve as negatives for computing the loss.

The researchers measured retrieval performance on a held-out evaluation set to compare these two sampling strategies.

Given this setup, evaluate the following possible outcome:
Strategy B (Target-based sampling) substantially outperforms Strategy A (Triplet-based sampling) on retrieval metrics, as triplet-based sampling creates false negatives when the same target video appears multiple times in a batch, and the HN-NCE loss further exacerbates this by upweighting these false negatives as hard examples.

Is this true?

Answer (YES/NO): NO